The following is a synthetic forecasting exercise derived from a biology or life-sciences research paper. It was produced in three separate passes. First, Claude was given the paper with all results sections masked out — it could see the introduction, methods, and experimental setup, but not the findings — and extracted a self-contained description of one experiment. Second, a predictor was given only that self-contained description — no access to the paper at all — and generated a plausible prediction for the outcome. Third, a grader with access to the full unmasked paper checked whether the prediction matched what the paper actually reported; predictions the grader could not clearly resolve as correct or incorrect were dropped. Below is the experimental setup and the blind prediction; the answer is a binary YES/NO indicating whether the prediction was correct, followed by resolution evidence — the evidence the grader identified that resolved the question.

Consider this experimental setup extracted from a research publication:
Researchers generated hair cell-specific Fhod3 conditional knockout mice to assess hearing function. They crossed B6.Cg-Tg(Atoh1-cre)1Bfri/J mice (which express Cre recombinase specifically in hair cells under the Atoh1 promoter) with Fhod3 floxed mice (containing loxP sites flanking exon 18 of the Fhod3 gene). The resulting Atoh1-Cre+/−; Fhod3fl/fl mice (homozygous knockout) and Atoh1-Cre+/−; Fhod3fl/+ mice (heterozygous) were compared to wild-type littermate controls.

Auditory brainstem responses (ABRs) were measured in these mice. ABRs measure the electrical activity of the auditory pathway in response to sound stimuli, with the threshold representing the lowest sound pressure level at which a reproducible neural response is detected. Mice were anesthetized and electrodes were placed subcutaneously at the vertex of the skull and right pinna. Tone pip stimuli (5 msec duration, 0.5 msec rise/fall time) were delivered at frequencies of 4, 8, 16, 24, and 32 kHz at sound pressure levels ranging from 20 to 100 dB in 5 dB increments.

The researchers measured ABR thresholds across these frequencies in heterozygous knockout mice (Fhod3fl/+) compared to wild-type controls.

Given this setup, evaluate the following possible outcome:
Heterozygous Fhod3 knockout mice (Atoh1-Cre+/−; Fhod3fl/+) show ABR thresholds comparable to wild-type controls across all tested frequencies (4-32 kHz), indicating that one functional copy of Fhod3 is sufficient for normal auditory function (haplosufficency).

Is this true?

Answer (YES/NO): NO